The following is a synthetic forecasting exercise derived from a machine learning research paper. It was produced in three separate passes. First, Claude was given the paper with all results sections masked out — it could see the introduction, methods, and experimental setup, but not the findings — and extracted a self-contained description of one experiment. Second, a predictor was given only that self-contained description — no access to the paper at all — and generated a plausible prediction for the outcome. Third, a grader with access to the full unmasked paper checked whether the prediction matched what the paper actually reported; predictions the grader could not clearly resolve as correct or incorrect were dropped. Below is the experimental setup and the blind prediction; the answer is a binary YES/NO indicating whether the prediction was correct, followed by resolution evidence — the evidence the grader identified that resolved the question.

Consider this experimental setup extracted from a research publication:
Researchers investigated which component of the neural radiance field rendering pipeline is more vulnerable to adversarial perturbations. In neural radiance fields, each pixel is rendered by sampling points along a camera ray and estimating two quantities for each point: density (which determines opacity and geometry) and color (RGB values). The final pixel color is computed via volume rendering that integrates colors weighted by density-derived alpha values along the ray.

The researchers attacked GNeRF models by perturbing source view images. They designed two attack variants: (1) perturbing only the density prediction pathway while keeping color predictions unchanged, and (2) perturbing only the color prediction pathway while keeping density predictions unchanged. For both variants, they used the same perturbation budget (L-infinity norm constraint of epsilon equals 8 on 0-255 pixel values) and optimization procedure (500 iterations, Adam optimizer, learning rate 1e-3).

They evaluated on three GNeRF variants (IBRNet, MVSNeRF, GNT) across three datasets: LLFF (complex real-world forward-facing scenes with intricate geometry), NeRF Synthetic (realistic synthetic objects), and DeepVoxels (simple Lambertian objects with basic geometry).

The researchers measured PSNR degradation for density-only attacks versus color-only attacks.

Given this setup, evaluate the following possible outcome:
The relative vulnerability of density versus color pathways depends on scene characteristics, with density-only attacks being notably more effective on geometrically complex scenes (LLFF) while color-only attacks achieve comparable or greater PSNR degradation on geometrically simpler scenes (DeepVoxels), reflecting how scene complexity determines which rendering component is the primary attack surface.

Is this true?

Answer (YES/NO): NO